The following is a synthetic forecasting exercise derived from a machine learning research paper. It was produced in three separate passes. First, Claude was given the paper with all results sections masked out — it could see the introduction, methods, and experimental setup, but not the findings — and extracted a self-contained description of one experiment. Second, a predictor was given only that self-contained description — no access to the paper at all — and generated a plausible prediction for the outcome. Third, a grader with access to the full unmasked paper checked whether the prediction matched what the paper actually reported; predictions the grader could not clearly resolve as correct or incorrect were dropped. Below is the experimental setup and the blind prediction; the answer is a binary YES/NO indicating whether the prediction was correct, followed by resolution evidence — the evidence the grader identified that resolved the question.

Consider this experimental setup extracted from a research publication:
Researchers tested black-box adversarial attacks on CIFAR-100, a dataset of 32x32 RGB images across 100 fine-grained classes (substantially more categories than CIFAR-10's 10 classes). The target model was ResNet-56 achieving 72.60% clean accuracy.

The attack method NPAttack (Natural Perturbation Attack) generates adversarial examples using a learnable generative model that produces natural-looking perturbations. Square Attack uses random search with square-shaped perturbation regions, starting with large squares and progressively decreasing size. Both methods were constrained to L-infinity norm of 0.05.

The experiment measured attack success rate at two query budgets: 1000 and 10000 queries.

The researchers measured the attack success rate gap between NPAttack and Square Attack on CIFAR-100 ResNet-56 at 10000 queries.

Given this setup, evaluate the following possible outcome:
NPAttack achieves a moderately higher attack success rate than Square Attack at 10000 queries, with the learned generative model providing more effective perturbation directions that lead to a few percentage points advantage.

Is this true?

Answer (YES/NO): NO